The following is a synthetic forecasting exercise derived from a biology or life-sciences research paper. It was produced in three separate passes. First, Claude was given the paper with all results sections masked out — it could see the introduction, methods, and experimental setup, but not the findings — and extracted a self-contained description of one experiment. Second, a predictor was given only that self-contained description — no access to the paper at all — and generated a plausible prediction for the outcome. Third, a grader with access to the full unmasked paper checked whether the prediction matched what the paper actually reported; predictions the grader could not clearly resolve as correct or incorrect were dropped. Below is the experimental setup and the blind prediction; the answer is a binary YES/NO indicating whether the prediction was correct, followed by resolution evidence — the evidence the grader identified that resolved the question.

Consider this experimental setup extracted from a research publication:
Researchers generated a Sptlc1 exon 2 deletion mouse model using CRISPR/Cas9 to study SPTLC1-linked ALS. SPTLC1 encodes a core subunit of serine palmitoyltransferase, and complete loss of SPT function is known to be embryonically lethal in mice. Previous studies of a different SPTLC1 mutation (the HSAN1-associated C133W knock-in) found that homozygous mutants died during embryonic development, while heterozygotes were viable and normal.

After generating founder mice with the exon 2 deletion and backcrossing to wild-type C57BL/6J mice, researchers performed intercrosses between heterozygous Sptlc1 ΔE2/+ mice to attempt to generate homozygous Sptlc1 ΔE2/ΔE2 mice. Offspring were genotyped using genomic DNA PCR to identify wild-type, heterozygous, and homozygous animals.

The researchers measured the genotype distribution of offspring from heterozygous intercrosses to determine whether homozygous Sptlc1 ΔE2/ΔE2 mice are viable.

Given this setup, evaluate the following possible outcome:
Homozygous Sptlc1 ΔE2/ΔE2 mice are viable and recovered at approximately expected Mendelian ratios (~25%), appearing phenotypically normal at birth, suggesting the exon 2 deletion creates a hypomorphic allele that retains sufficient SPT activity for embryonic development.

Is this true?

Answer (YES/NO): NO